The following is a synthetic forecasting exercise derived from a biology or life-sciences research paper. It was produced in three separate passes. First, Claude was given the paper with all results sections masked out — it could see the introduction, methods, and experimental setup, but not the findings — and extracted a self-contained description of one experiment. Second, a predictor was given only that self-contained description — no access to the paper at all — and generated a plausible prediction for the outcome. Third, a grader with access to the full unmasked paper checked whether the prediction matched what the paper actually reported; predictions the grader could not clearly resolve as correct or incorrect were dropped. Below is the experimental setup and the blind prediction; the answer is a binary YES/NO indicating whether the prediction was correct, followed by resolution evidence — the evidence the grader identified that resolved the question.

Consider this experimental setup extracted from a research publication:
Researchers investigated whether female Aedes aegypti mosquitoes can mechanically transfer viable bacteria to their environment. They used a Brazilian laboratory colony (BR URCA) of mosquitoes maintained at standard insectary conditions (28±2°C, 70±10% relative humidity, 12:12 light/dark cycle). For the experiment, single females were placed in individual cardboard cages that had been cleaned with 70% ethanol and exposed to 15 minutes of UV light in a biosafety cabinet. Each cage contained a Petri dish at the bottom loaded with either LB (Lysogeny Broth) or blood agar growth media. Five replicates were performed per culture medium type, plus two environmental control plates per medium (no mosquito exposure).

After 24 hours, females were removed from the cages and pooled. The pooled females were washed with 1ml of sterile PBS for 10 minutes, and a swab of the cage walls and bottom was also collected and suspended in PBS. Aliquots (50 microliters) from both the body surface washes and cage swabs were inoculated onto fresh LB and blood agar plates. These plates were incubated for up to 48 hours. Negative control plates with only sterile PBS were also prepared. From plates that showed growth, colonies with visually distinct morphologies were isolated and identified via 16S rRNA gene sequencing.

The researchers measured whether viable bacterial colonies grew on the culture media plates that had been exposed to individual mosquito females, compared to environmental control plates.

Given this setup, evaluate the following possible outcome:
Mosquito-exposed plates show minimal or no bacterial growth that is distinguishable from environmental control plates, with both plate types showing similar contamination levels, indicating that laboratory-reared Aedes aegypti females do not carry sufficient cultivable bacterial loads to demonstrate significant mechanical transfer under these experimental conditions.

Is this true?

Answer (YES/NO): NO